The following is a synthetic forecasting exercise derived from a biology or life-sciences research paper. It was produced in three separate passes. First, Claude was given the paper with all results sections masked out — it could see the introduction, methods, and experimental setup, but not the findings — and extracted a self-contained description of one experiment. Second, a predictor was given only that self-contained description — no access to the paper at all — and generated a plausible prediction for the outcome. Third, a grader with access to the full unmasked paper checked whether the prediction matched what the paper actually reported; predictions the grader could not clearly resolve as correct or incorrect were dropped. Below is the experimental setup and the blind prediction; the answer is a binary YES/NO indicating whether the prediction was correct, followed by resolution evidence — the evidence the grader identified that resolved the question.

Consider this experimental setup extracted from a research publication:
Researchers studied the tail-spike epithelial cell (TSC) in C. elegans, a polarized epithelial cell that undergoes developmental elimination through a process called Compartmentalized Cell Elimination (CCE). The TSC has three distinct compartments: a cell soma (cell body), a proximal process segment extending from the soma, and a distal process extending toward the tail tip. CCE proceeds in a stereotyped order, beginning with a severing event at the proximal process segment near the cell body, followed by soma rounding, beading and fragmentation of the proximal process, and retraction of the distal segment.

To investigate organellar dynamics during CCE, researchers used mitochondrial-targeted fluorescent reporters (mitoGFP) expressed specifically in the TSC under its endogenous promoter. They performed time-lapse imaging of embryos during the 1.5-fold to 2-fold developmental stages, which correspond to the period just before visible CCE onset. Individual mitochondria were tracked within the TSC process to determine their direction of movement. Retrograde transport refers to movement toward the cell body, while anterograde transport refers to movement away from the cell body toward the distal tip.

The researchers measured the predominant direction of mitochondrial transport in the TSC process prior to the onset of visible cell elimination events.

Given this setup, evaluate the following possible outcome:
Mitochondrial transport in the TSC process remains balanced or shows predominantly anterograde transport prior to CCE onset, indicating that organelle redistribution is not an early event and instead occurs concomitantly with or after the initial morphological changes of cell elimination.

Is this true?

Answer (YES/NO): NO